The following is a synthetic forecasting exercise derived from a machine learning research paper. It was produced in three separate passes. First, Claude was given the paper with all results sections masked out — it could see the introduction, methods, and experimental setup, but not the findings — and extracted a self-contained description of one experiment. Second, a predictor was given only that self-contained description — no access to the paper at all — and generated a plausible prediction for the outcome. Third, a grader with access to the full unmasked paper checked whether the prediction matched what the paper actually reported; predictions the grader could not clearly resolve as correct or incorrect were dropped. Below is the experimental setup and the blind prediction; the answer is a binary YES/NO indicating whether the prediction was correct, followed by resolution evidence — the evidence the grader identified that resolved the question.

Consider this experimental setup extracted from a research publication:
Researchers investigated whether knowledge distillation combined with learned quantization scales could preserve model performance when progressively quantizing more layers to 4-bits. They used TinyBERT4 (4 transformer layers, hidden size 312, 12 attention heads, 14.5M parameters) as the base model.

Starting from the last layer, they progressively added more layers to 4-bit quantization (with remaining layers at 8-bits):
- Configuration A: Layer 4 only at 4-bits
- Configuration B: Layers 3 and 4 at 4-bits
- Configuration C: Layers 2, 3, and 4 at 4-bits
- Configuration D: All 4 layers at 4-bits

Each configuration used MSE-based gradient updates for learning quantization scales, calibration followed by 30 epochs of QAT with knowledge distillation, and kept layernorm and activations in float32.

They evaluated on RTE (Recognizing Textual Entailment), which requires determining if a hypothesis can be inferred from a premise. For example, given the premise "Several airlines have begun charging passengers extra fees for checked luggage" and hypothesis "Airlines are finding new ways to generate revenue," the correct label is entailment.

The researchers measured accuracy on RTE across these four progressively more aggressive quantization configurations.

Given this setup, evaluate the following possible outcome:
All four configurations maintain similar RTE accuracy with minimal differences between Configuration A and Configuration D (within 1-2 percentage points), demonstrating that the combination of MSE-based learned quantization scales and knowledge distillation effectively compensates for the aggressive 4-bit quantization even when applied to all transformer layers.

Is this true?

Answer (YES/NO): NO